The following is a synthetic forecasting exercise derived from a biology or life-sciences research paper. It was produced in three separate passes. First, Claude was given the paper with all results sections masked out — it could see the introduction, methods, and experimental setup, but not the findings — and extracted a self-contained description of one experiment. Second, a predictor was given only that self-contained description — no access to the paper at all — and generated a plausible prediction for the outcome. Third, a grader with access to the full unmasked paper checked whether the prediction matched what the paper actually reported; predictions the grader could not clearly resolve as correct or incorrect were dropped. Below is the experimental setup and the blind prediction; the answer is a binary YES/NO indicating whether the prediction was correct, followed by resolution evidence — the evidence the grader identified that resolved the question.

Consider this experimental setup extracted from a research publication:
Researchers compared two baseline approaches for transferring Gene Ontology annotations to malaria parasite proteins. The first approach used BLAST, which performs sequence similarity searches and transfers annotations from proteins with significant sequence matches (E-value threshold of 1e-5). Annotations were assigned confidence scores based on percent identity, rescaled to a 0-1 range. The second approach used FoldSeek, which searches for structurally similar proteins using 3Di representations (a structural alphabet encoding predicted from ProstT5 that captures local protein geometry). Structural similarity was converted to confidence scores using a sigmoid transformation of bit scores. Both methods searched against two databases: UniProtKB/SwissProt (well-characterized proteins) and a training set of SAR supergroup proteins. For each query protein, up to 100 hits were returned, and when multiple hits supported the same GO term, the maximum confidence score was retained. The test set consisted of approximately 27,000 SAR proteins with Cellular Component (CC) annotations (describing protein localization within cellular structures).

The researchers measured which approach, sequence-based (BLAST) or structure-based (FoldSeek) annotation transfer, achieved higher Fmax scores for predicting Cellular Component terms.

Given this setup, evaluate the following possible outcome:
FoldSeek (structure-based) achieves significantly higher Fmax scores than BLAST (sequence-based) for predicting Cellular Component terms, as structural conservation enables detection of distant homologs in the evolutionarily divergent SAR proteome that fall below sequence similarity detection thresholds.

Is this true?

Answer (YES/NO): NO